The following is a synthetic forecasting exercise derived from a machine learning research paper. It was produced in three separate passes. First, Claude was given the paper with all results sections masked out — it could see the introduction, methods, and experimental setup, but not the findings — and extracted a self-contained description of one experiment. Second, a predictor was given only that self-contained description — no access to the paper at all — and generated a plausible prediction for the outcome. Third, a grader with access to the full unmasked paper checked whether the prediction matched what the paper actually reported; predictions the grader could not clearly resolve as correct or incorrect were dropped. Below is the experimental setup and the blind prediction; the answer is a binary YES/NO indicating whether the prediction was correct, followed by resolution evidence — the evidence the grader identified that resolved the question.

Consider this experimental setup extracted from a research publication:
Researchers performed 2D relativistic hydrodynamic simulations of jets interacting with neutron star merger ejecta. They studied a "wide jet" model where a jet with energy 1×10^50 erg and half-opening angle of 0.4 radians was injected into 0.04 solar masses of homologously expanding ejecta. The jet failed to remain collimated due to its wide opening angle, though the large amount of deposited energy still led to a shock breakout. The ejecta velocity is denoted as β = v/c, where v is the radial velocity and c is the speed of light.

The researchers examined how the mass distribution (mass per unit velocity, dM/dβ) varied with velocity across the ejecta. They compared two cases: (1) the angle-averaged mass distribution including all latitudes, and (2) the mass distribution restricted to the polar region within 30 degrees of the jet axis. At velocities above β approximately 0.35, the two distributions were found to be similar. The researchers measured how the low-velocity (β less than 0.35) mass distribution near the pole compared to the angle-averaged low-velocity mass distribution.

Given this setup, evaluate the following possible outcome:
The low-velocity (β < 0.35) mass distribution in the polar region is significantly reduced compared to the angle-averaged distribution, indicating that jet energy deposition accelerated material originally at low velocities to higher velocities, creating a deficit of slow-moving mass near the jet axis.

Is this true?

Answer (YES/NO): YES